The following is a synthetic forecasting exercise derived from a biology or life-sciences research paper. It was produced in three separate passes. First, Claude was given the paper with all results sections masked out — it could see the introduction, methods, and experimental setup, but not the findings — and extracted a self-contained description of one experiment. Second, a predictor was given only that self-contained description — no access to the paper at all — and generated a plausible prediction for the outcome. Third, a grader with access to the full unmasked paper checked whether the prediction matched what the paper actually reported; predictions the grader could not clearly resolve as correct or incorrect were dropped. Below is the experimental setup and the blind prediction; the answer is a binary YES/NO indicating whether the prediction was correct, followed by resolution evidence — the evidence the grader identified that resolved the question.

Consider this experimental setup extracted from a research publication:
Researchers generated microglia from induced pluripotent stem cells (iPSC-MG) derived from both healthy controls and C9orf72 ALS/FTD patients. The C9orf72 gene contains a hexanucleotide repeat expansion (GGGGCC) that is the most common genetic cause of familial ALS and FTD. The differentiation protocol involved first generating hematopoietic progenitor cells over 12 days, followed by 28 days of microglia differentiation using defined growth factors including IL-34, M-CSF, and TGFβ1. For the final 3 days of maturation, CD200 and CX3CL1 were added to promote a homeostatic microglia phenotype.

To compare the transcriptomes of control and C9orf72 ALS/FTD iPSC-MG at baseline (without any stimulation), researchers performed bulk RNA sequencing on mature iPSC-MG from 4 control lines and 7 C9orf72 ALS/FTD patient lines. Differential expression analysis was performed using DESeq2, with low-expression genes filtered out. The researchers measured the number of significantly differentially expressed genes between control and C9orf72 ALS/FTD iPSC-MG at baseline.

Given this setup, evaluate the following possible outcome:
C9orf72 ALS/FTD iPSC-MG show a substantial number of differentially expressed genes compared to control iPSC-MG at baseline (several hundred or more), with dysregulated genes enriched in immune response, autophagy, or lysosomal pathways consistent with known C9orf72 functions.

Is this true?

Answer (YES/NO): NO